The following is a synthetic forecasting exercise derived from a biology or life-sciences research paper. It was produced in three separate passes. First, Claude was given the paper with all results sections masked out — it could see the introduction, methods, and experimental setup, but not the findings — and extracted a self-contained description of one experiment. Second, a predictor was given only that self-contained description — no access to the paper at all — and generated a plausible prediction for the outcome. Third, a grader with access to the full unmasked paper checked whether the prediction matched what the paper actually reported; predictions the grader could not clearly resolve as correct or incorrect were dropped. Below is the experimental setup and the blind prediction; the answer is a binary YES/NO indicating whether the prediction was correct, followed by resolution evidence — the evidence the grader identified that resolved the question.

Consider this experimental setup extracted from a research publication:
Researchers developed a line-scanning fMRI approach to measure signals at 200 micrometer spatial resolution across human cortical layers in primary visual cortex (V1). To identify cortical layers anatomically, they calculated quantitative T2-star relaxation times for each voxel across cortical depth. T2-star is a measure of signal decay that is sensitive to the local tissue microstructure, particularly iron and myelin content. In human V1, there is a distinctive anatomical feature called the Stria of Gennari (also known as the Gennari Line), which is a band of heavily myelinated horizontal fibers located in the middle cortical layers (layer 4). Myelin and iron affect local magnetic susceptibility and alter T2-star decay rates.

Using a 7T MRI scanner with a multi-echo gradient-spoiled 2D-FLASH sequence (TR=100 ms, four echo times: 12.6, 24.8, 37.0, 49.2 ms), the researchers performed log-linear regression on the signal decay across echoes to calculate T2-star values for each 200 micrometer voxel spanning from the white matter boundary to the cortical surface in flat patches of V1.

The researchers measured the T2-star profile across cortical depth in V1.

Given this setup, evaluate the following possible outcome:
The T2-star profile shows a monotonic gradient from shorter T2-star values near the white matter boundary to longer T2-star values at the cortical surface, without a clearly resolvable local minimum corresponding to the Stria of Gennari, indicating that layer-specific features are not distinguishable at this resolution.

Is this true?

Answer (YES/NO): NO